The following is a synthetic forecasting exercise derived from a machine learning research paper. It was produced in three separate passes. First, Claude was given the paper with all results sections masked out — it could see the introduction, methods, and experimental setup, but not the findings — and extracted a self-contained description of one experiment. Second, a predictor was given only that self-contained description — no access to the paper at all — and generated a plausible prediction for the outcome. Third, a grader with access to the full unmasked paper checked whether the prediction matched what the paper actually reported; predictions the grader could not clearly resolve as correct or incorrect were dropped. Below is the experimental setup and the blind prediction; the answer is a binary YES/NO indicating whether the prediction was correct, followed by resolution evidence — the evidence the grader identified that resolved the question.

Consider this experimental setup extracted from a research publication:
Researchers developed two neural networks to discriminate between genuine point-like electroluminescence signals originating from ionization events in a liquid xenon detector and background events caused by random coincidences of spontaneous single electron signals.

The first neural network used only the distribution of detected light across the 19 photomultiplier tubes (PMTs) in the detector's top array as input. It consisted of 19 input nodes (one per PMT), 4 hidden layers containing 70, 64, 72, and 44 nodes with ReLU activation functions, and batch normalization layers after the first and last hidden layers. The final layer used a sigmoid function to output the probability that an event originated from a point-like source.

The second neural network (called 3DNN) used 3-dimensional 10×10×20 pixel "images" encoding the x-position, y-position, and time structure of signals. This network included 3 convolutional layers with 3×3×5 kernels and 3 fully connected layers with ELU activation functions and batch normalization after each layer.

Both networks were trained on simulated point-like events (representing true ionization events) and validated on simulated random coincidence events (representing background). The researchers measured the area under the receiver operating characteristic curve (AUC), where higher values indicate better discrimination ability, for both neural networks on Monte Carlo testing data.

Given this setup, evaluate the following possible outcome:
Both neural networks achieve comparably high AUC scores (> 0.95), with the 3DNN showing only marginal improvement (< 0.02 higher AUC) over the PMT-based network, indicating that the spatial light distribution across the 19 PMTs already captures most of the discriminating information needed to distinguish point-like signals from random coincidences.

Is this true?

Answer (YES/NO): NO